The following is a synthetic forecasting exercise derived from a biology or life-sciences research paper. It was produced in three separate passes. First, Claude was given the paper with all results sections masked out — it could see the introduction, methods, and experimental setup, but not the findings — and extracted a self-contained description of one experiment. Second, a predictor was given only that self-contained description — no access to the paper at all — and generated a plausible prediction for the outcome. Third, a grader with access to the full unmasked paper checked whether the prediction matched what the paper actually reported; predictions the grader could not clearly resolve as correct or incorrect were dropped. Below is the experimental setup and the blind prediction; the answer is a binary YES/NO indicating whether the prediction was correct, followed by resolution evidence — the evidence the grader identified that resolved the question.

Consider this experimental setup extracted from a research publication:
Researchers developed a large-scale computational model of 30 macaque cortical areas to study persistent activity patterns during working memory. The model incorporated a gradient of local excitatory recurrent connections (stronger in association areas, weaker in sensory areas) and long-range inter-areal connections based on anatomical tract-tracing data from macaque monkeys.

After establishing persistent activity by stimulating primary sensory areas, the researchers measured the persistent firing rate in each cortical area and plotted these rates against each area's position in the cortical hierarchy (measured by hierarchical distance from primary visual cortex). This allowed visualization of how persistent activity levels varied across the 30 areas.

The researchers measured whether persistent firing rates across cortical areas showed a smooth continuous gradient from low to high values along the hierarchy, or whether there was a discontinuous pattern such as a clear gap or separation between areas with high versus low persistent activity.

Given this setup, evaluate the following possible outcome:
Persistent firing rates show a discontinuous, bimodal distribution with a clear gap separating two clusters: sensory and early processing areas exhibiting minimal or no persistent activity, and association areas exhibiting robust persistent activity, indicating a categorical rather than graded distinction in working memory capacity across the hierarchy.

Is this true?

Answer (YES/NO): YES